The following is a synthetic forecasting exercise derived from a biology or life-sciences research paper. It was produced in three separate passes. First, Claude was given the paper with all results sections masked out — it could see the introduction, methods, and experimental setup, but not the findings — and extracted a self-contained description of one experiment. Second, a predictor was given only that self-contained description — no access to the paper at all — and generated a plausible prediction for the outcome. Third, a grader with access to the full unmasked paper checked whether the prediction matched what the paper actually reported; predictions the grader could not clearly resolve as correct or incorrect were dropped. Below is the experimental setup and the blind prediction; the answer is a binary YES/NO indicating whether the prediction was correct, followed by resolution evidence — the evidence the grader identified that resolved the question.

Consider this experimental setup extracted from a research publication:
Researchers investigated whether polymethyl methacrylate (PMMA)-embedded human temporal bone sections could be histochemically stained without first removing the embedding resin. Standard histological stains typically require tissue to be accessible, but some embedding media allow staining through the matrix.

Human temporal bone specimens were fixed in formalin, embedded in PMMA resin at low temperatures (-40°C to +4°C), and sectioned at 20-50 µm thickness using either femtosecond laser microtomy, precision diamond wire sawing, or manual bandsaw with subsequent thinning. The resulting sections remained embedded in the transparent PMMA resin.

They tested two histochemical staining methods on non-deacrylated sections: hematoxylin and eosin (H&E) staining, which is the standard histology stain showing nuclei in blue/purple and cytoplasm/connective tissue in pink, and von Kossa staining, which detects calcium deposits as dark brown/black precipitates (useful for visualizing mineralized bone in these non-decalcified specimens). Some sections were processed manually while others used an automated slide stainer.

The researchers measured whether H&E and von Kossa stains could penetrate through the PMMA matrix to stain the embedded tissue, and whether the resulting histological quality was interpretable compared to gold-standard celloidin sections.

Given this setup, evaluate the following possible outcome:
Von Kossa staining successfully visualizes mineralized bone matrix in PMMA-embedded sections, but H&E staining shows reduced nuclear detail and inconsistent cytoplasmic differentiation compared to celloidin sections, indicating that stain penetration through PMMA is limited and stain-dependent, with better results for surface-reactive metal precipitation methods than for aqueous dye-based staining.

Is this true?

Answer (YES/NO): NO